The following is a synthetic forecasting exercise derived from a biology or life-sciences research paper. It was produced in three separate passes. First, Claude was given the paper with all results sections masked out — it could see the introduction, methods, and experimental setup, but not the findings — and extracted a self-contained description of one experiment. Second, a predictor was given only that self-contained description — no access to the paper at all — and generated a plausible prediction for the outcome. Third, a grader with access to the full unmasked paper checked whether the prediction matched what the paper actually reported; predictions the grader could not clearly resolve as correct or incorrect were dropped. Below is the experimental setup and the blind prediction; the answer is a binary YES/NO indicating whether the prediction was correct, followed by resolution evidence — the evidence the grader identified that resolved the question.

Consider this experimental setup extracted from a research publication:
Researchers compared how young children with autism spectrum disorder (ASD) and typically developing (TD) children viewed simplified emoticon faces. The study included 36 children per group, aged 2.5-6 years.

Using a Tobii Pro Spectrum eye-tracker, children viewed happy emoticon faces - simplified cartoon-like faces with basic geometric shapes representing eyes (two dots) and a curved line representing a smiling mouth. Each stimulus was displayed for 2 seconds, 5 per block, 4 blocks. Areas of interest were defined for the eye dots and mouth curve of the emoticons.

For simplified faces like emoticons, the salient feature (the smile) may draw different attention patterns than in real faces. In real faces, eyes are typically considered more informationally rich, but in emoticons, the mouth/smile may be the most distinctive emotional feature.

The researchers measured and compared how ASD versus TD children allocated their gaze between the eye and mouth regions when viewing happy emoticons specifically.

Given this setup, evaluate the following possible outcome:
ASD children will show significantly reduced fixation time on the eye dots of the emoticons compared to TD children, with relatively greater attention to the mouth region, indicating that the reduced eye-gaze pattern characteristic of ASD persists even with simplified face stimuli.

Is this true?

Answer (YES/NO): NO